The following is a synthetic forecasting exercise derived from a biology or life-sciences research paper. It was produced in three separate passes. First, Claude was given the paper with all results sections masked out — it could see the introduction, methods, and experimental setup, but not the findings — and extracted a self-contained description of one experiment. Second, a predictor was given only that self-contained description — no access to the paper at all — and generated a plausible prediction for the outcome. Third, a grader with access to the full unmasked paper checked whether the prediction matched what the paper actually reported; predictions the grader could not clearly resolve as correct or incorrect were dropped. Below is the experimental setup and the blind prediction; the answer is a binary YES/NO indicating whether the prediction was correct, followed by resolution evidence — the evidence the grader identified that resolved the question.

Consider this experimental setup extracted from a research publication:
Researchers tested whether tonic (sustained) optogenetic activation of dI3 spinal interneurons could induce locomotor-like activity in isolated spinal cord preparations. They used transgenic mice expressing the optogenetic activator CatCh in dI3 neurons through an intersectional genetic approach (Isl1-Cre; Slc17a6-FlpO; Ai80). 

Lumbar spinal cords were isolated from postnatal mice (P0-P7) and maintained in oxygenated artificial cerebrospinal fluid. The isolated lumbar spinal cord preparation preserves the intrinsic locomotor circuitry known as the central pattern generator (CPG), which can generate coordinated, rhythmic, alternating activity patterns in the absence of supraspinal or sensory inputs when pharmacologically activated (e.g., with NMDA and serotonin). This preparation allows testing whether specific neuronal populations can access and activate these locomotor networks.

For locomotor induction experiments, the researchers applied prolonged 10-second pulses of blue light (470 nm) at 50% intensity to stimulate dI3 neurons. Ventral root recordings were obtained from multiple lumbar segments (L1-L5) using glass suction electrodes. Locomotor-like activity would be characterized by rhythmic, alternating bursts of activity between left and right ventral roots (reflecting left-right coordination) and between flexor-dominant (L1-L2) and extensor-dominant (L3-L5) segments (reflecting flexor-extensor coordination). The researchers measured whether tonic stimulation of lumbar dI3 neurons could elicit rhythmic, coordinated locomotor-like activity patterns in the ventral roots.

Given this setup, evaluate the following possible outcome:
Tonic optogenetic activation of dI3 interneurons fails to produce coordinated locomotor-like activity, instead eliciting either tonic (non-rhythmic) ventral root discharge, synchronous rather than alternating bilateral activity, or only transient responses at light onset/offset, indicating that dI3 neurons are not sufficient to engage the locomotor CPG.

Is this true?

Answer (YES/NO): NO